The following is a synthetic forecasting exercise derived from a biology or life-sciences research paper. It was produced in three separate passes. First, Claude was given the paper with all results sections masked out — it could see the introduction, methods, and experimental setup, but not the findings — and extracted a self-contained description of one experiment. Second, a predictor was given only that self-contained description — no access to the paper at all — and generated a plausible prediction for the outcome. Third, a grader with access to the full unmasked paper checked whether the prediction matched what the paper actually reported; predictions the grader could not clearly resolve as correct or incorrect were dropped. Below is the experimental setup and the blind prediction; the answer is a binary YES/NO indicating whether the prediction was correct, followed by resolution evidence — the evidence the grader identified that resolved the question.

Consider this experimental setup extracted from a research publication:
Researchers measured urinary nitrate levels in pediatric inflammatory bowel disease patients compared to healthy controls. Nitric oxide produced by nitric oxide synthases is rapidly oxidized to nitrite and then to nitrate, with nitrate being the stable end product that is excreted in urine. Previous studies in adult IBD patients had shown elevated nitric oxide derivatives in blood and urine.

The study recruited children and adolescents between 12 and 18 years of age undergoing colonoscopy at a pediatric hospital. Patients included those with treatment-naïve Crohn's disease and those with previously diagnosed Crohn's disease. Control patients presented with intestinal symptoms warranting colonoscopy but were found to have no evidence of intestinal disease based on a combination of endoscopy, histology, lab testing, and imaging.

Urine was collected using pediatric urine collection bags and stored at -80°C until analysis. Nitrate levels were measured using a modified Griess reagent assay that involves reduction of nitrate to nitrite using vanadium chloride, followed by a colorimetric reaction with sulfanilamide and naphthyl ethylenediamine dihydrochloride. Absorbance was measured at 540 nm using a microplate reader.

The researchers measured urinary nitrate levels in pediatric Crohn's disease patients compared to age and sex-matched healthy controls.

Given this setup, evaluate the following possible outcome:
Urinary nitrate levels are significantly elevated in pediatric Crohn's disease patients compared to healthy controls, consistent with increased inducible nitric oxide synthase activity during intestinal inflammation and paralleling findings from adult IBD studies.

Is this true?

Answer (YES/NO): YES